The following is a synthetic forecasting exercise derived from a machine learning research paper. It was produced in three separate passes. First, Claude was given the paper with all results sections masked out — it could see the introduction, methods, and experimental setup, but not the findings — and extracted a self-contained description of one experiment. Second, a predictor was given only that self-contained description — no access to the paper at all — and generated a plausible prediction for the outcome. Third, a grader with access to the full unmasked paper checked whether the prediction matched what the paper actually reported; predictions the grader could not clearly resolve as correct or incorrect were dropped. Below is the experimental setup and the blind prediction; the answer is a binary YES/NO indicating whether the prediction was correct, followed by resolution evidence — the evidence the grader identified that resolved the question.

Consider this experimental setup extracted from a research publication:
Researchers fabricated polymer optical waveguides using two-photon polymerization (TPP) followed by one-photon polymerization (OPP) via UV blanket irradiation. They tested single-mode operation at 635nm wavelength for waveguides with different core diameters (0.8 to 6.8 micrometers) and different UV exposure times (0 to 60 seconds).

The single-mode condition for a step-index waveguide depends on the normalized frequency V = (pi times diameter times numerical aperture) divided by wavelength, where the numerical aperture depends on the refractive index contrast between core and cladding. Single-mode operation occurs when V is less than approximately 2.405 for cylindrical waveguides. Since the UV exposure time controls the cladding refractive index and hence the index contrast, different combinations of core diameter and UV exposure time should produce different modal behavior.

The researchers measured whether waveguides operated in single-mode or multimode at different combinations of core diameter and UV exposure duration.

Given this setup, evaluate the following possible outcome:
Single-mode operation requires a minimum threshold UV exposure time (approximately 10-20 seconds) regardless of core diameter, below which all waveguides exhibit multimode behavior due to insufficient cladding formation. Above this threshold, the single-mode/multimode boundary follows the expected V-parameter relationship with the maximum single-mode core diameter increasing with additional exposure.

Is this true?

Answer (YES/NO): NO